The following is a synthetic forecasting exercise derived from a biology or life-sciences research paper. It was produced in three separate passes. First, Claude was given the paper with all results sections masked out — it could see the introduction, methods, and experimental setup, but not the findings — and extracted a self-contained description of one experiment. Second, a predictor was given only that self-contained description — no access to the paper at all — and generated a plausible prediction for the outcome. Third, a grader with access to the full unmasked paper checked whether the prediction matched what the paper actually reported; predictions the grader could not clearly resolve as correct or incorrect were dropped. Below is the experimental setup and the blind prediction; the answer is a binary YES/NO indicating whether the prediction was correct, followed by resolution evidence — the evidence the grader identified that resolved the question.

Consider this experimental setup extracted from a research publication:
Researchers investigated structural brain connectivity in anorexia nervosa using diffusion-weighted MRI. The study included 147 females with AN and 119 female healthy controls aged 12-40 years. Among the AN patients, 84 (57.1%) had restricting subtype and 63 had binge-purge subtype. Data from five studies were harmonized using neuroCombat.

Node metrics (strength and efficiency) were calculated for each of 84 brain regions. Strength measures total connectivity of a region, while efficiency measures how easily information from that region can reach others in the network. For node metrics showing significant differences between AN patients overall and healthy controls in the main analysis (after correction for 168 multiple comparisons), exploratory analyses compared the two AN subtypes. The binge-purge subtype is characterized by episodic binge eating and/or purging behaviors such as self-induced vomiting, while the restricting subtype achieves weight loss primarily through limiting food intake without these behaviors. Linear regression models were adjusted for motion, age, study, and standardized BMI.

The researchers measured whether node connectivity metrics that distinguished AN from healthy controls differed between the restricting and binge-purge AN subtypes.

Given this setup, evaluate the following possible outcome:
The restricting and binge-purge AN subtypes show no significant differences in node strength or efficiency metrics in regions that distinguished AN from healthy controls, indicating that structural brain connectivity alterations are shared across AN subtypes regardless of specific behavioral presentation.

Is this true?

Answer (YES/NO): YES